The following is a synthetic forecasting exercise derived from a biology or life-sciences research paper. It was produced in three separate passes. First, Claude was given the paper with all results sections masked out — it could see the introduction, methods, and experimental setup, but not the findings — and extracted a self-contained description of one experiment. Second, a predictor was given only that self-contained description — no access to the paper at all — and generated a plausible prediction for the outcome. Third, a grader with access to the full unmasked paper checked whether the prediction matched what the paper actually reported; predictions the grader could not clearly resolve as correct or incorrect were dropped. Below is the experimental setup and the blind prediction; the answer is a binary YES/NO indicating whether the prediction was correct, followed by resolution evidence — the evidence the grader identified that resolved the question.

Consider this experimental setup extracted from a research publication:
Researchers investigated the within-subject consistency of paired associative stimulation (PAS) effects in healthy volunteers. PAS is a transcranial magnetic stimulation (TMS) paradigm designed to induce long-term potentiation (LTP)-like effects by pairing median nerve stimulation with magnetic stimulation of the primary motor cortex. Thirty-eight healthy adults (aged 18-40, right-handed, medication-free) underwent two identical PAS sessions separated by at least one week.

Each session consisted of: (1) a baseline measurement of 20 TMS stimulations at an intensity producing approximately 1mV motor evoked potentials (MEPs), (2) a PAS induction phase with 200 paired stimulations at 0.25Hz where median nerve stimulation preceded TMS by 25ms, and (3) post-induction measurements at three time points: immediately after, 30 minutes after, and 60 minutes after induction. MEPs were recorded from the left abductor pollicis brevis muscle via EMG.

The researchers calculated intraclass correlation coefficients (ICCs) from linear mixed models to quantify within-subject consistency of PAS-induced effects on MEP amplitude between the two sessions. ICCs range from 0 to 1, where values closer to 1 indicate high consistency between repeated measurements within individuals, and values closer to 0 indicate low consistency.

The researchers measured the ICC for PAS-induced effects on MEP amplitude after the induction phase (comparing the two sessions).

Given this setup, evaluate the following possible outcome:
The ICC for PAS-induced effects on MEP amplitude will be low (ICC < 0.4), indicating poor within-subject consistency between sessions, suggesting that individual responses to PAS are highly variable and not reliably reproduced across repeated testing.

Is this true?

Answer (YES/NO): YES